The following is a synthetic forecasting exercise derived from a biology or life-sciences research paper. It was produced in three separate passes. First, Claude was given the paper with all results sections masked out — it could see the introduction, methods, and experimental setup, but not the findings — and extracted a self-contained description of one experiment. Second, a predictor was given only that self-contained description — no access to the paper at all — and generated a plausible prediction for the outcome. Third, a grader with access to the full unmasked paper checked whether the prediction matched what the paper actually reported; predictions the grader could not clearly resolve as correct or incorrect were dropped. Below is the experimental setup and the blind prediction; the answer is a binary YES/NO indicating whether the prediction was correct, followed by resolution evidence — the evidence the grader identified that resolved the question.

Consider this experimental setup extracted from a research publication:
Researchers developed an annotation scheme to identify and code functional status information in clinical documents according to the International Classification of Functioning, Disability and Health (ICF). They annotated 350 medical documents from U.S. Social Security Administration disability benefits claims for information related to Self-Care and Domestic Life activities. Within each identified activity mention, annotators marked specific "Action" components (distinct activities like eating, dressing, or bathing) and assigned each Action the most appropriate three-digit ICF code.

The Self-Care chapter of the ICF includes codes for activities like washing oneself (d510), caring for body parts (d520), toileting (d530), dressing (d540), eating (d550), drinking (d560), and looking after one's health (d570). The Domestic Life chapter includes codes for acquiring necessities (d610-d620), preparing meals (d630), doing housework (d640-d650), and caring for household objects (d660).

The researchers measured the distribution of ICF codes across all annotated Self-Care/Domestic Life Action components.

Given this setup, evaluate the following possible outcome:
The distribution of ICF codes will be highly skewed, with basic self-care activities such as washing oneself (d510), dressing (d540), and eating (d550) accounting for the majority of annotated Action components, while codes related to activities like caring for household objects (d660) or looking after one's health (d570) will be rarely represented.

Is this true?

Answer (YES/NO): NO